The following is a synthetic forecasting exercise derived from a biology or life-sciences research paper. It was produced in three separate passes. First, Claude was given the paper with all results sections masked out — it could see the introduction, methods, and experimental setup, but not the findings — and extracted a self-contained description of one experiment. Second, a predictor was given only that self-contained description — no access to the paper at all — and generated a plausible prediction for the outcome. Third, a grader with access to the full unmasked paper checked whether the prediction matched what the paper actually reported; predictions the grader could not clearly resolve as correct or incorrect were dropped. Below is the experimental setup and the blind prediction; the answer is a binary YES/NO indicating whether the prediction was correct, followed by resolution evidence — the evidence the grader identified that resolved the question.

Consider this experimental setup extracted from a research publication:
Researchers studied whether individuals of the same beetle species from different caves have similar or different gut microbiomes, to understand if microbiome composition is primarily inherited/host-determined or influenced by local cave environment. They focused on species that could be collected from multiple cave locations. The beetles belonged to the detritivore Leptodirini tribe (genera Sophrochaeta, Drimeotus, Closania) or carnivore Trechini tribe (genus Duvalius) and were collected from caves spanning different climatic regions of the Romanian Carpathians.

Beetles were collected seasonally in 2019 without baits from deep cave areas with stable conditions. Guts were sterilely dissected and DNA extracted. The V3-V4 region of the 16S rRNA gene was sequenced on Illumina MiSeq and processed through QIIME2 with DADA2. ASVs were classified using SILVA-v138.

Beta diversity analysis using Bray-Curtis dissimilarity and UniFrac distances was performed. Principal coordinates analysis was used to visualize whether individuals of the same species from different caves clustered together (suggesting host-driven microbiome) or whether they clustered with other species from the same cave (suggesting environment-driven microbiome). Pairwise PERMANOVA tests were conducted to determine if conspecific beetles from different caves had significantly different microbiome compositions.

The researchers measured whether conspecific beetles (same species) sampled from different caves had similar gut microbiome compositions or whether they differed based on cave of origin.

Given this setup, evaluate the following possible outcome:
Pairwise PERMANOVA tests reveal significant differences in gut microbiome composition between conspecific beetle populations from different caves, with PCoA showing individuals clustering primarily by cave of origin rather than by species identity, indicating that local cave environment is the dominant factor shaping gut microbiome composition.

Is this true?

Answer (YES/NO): NO